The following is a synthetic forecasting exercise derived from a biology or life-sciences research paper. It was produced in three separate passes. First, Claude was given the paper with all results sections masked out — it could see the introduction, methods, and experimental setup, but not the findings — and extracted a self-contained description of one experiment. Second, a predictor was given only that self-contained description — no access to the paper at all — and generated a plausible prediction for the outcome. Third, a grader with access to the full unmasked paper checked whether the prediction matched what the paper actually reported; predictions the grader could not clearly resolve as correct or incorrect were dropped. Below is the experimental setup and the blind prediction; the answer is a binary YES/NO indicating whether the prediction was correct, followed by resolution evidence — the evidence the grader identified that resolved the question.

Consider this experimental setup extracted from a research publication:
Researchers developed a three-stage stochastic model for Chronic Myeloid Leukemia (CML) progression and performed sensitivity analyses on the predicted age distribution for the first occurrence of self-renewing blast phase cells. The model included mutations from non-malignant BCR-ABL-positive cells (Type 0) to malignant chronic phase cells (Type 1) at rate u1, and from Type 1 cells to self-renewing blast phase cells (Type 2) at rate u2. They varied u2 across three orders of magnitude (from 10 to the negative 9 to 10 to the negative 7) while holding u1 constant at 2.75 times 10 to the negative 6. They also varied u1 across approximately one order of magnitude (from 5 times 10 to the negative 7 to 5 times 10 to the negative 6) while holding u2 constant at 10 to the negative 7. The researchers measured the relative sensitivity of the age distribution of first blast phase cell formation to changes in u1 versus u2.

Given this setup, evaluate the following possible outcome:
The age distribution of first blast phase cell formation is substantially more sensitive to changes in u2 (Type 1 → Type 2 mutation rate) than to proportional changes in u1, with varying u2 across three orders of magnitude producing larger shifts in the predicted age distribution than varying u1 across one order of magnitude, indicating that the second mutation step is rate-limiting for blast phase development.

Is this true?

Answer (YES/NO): NO